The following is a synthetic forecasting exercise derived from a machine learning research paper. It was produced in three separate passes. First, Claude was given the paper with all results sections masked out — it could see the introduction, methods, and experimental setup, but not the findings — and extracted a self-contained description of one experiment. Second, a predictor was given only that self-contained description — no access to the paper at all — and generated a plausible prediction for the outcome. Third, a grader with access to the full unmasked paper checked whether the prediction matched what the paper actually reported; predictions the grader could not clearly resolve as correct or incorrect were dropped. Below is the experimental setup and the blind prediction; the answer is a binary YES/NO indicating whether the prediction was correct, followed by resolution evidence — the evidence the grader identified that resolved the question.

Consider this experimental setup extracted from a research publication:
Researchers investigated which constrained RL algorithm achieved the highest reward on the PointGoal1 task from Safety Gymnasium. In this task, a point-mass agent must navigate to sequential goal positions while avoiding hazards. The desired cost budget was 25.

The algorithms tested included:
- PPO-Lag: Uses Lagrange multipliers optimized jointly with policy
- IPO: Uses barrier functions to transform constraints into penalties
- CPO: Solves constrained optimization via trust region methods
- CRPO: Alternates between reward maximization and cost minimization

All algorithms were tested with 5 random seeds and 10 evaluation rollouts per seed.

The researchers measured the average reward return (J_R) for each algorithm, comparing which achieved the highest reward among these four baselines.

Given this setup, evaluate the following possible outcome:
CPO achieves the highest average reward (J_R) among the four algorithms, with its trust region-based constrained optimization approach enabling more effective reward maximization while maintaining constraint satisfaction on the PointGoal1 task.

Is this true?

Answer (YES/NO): NO